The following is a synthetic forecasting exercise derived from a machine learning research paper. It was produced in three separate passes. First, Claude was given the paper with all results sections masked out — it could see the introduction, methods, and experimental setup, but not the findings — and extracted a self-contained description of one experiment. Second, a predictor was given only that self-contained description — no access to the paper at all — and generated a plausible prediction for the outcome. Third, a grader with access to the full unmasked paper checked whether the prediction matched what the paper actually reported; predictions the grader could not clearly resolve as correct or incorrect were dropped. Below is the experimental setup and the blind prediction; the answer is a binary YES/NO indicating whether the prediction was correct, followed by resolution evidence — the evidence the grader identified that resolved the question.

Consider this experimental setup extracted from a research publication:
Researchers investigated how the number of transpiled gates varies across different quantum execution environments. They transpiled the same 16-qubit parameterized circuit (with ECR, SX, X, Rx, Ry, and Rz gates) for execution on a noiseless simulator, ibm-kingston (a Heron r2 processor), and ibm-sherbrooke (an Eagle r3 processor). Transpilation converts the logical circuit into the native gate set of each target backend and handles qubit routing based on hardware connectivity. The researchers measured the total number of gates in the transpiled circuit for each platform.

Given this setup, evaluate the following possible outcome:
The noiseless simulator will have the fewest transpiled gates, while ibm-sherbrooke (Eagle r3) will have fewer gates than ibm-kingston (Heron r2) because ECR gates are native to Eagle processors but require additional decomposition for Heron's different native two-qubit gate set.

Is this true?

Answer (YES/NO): NO